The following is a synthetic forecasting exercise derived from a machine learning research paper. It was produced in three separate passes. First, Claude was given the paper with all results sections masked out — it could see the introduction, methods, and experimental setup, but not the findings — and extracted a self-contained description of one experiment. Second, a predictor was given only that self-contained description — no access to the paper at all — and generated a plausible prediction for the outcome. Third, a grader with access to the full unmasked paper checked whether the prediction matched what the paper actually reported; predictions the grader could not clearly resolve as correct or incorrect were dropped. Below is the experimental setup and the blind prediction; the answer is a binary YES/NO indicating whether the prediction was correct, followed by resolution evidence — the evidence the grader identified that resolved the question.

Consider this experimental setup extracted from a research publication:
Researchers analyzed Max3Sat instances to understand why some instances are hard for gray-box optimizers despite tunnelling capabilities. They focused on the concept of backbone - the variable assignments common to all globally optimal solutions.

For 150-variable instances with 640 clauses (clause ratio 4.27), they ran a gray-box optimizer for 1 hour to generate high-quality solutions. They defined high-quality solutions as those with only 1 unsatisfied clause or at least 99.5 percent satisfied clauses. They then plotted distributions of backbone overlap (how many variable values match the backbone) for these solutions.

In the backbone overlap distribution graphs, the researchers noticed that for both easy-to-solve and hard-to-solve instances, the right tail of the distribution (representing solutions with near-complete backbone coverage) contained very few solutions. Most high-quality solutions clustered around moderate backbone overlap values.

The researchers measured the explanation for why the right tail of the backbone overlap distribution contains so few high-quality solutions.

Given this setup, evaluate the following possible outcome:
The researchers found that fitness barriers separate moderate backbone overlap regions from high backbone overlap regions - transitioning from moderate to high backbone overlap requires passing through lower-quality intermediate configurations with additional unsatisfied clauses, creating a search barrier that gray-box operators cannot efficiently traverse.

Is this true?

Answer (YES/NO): NO